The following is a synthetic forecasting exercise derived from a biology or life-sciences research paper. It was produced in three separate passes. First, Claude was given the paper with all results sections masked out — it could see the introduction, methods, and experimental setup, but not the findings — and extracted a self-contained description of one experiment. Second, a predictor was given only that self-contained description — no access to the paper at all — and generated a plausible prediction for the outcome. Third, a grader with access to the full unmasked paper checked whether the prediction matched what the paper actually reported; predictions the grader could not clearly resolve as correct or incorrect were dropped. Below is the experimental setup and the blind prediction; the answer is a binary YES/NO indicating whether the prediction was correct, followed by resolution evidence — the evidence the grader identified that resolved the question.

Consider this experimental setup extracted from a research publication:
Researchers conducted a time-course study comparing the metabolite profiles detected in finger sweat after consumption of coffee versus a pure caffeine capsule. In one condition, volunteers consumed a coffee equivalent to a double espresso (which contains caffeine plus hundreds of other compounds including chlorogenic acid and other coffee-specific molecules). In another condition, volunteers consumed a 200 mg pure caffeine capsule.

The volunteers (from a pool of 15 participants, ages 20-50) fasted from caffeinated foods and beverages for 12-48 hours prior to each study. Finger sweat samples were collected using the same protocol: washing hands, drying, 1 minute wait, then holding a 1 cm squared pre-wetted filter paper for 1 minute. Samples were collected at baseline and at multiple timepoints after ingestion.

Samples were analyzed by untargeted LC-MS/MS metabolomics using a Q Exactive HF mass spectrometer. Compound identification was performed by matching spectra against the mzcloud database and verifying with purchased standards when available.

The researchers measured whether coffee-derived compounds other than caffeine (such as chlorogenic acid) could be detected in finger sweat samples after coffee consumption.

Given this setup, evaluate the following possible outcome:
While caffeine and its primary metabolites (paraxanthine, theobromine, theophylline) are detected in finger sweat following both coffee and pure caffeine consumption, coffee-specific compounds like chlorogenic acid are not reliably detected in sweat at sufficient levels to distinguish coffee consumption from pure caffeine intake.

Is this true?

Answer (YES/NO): NO